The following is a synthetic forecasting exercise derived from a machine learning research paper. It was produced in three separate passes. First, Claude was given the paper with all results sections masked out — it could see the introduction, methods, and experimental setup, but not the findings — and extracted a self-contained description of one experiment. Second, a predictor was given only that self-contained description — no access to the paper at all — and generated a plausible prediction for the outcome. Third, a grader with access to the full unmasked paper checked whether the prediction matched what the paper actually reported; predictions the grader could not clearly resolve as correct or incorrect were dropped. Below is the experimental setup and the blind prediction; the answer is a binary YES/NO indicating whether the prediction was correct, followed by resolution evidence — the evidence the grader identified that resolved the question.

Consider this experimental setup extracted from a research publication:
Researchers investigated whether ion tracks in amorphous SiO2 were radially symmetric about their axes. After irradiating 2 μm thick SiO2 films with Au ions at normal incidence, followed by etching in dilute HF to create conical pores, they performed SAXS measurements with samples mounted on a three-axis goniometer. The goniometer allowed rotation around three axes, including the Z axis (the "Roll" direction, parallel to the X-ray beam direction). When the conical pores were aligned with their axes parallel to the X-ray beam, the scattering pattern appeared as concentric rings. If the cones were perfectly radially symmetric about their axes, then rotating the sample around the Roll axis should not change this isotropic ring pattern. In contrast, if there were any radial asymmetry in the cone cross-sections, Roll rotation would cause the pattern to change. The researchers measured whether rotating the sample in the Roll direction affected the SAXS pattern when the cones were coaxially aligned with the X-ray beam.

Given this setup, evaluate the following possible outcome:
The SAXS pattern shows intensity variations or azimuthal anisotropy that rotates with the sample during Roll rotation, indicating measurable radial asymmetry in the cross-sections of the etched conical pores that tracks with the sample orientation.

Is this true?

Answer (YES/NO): NO